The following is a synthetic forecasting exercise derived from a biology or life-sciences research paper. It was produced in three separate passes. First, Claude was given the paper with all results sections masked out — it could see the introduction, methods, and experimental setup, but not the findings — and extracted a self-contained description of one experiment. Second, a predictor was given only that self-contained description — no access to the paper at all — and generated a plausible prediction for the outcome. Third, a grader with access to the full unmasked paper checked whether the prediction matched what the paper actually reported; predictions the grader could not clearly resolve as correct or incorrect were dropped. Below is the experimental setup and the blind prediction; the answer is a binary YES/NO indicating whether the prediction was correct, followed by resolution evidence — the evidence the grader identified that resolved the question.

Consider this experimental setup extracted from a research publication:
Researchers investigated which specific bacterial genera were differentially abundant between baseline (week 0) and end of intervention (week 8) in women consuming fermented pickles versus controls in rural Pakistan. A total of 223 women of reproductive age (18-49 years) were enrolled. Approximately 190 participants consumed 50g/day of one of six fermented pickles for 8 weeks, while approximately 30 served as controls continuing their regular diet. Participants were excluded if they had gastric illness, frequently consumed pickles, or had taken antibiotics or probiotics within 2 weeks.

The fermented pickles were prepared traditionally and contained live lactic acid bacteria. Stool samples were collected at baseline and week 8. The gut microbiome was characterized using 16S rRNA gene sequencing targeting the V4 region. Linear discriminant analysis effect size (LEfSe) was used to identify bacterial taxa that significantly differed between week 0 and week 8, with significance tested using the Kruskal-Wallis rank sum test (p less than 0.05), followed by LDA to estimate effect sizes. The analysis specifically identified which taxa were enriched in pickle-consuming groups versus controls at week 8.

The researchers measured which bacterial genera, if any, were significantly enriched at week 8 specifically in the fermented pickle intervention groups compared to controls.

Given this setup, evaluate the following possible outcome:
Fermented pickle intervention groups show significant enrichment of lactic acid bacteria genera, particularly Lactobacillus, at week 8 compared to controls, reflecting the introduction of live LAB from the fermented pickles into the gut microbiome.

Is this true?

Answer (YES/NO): NO